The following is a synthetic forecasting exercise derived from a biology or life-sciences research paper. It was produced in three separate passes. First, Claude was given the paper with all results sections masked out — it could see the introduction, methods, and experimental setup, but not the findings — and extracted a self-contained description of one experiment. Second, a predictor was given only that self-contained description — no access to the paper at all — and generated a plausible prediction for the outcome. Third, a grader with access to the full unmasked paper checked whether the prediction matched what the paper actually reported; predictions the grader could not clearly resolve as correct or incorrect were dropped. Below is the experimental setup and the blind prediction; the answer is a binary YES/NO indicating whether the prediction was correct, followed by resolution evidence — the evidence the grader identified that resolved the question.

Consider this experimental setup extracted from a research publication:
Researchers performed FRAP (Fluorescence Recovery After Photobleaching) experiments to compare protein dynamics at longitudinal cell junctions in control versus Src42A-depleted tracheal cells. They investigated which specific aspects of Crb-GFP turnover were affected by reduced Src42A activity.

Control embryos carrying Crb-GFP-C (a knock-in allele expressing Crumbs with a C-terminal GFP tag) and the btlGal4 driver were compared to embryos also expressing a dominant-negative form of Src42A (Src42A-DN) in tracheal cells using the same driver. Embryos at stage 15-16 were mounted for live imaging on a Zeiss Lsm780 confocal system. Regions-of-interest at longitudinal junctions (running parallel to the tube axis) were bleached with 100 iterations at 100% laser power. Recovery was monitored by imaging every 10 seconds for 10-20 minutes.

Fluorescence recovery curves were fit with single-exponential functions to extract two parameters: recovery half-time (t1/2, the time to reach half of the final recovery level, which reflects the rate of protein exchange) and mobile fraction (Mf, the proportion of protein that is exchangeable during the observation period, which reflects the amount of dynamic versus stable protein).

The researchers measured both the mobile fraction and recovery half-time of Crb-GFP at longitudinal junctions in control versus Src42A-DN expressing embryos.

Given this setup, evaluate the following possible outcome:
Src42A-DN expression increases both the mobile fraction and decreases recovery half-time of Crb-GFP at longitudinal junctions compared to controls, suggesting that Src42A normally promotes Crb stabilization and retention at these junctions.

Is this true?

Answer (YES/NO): NO